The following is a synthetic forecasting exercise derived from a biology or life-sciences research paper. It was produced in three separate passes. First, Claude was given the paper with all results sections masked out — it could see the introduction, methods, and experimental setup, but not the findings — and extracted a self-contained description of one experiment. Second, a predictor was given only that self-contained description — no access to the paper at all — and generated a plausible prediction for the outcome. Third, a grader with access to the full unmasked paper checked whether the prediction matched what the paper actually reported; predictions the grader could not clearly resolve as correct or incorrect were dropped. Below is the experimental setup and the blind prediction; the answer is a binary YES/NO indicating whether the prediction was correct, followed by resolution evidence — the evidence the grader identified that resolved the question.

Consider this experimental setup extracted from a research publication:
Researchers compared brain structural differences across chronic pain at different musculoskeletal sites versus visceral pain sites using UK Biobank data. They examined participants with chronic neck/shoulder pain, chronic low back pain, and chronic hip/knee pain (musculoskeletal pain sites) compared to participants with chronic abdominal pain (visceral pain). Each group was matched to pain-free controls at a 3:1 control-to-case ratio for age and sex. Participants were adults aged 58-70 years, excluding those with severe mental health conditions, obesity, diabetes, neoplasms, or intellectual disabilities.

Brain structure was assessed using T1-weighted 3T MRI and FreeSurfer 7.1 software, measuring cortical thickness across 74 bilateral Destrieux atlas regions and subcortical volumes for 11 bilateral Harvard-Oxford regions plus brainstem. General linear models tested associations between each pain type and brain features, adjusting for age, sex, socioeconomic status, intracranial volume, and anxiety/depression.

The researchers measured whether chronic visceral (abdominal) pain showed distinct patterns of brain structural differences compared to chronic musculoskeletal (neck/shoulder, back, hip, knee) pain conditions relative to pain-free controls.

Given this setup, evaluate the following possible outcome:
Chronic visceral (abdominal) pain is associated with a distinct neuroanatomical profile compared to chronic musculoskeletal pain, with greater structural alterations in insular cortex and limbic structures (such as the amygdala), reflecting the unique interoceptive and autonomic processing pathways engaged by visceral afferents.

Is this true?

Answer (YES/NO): NO